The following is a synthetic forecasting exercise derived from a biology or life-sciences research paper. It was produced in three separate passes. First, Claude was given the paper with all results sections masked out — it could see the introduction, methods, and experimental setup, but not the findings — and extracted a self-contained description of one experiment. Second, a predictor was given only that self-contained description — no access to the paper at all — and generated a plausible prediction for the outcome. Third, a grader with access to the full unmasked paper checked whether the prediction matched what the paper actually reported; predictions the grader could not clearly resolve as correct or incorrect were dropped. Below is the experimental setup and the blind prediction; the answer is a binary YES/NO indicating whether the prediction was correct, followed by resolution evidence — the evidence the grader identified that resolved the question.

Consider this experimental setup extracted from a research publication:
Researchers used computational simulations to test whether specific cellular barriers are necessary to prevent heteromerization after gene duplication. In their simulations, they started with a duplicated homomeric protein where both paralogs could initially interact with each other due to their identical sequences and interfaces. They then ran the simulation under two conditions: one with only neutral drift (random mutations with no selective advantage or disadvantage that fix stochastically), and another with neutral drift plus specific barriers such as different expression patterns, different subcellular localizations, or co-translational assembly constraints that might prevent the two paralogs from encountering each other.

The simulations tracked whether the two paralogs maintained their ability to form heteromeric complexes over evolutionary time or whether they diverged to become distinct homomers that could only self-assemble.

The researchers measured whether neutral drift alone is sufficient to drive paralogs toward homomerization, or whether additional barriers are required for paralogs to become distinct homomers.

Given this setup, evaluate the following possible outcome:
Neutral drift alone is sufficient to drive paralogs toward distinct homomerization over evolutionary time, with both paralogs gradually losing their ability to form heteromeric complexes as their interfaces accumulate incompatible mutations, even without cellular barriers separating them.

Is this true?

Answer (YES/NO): NO